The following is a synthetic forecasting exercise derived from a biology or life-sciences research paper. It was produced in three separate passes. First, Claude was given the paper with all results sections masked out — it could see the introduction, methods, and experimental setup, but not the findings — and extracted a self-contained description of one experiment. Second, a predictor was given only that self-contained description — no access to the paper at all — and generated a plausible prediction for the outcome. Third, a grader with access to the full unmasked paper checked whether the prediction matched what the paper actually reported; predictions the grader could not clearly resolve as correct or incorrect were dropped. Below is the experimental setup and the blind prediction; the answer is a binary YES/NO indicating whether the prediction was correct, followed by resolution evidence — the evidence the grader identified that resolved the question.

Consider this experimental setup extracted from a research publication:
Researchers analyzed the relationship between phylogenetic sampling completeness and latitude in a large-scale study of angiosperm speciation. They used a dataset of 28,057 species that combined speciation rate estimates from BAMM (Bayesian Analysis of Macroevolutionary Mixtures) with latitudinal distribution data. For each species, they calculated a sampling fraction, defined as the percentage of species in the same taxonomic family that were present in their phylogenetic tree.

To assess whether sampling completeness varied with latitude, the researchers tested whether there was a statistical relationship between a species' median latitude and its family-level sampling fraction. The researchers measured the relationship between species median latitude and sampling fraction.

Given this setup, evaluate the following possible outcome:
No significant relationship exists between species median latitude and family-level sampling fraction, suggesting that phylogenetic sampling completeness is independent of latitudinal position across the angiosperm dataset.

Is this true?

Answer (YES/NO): NO